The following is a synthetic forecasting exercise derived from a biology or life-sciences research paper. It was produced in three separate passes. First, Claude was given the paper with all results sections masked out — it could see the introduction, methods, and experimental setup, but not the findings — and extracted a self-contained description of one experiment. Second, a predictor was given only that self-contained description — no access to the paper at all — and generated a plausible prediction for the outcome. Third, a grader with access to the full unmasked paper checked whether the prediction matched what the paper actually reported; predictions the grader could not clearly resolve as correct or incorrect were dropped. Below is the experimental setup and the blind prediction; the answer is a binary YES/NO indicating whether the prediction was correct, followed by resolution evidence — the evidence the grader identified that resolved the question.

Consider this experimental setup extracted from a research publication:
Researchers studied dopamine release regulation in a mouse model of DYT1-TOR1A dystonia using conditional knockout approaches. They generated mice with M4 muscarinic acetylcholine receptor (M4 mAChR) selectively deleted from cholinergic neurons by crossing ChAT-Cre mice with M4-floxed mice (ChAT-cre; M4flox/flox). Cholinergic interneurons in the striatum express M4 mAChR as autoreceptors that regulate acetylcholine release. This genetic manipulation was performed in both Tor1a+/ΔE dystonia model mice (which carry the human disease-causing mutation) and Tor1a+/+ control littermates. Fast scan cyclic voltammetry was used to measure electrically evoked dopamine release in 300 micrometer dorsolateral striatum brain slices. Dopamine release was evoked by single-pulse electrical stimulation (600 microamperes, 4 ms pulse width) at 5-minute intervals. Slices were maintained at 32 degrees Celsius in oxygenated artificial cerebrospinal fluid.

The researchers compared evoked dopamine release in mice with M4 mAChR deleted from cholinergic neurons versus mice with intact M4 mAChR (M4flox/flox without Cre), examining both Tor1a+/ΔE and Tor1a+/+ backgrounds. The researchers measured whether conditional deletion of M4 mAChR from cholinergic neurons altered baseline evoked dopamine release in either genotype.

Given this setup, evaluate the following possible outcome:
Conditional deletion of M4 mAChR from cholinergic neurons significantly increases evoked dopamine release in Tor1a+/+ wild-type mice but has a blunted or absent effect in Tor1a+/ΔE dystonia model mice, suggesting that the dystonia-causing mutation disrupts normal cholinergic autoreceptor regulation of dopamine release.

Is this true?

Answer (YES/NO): NO